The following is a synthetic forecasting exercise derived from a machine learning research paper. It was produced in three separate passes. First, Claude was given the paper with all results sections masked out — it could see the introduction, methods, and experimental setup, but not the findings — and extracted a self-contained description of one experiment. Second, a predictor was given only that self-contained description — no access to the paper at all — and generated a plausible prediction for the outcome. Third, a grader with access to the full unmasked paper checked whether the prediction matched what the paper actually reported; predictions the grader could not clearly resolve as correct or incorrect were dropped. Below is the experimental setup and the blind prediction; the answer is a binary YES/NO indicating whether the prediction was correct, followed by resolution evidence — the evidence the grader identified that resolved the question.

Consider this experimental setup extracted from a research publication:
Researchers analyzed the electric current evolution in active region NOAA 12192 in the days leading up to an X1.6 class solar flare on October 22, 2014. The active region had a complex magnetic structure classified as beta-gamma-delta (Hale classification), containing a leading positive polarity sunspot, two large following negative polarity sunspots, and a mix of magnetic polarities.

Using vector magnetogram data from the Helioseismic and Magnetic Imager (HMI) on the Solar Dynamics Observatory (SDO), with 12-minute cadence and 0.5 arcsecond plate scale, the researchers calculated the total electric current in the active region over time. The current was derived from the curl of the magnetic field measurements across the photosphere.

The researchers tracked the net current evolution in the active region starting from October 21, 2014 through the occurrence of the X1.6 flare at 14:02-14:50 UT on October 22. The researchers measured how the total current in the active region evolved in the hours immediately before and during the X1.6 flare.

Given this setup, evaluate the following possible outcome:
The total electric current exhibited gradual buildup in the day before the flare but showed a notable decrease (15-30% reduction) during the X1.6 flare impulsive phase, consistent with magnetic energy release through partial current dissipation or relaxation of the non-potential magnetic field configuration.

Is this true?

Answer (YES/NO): NO